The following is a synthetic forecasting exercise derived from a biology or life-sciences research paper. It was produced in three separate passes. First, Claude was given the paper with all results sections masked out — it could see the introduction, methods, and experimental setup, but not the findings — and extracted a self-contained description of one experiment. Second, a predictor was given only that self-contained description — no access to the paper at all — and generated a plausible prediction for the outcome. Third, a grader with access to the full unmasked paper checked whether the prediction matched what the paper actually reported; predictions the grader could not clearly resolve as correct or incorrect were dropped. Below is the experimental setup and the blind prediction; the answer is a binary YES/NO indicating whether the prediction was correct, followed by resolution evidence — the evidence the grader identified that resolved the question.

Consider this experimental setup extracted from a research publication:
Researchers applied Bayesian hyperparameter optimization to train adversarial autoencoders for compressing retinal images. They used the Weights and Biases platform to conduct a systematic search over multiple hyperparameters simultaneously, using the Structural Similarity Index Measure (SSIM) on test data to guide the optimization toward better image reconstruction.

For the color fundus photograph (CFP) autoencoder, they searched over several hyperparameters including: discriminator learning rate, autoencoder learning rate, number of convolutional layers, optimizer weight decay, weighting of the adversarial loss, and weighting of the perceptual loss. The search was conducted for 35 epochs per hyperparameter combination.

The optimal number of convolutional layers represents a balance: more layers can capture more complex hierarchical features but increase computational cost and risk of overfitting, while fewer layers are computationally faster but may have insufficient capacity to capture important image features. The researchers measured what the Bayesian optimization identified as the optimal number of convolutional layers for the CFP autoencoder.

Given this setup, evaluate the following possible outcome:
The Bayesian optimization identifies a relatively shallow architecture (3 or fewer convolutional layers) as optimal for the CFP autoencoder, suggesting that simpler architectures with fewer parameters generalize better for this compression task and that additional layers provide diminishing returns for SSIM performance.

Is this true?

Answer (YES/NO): NO